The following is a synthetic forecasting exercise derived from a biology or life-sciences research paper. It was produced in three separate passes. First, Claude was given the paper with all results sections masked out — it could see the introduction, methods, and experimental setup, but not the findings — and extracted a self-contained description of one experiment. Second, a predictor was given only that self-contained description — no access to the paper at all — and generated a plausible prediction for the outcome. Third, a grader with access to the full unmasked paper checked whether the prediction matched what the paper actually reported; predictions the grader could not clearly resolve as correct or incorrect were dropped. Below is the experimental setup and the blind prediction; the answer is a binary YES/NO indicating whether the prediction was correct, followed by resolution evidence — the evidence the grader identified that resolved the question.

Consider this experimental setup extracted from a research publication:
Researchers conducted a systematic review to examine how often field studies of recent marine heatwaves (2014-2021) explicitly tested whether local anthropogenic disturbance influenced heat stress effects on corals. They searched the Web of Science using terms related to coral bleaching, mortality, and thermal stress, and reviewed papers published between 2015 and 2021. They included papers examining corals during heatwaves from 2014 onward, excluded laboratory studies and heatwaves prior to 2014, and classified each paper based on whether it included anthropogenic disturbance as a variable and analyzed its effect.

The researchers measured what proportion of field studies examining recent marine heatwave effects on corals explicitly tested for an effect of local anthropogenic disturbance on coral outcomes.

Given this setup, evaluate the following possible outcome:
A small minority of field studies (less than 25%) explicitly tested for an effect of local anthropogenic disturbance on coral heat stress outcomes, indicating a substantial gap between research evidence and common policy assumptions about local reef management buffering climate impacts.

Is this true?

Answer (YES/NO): YES